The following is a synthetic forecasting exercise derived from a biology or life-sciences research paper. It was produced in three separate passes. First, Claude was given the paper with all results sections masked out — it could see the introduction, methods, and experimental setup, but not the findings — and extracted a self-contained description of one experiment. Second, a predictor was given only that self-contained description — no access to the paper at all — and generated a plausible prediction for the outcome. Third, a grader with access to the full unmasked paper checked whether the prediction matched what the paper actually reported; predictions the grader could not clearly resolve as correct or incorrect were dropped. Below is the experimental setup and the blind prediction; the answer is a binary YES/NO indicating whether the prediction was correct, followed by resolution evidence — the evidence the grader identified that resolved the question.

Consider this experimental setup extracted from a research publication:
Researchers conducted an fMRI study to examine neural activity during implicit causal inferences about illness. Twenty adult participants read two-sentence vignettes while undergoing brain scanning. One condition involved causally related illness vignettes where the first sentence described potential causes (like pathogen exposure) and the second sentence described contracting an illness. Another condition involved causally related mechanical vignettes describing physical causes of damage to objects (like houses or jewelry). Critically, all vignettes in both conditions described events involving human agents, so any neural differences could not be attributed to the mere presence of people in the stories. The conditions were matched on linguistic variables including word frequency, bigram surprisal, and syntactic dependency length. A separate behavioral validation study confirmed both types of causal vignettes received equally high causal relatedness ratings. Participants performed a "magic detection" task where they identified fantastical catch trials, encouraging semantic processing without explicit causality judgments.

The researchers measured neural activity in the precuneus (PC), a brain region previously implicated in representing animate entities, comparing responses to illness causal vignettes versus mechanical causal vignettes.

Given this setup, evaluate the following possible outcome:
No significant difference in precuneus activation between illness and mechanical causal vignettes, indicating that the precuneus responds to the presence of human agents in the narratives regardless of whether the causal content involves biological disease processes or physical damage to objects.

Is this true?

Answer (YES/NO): NO